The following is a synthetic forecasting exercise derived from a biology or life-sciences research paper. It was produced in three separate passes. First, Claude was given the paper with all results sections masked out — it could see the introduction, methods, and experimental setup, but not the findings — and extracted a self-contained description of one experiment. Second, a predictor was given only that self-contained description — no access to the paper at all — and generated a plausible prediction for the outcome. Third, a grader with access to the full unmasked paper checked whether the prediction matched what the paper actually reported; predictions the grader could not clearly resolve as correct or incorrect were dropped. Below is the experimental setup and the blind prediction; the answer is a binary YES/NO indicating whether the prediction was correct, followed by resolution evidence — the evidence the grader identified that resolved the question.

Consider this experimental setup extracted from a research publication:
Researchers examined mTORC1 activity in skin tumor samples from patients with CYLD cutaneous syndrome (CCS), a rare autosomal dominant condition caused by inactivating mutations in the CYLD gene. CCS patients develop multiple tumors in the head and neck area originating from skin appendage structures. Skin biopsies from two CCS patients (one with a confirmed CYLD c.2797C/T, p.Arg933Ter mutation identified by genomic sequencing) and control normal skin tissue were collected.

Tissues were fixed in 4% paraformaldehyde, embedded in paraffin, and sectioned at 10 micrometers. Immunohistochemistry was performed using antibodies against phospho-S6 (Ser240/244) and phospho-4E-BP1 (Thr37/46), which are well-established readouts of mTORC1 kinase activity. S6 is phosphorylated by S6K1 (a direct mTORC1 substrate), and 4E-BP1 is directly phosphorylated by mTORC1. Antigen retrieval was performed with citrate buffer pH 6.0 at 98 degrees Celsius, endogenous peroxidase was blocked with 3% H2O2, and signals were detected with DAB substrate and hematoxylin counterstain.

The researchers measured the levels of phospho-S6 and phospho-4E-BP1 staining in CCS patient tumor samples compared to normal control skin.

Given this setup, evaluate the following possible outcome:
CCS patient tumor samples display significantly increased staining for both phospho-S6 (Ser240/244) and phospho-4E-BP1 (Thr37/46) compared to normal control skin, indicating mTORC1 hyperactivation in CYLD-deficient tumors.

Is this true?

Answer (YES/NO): YES